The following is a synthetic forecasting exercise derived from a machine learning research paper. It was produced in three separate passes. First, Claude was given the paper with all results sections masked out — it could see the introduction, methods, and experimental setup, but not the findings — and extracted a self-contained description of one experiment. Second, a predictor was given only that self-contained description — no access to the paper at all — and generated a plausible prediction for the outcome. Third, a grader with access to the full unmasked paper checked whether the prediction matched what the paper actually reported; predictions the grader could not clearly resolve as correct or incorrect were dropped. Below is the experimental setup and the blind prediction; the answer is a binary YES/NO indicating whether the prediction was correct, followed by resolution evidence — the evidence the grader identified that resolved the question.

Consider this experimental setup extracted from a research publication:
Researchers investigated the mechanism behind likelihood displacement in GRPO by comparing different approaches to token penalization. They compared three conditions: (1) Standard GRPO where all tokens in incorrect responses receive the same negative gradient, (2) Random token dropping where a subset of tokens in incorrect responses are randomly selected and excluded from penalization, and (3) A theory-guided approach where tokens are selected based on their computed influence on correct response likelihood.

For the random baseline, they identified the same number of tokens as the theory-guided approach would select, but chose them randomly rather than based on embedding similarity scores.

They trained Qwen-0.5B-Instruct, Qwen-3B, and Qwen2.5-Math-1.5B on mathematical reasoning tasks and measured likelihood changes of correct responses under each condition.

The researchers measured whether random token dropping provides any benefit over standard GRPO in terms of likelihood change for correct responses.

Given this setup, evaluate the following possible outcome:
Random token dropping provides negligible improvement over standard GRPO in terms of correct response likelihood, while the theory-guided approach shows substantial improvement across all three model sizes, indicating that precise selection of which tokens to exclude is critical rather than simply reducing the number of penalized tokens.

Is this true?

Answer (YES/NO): NO